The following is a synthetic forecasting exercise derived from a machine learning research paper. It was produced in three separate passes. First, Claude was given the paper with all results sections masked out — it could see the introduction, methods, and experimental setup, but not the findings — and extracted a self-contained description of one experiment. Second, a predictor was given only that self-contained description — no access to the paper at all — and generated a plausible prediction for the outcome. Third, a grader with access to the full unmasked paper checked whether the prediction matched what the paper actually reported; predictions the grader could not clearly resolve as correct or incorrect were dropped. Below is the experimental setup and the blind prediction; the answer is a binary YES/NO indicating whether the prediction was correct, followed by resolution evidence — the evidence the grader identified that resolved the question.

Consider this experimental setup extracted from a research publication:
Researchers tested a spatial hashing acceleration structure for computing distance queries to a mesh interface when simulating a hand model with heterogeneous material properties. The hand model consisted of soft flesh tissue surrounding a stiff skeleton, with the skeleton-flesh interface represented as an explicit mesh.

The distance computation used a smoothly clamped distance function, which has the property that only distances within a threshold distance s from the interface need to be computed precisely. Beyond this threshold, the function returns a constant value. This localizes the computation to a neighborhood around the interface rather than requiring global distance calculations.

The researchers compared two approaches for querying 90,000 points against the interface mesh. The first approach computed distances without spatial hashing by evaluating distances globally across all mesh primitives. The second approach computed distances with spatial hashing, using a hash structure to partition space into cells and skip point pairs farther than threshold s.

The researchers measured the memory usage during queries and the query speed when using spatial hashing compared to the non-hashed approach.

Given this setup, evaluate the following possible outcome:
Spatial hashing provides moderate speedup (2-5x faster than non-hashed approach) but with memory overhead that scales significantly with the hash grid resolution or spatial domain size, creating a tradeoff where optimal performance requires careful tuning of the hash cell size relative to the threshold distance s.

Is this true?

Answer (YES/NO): NO